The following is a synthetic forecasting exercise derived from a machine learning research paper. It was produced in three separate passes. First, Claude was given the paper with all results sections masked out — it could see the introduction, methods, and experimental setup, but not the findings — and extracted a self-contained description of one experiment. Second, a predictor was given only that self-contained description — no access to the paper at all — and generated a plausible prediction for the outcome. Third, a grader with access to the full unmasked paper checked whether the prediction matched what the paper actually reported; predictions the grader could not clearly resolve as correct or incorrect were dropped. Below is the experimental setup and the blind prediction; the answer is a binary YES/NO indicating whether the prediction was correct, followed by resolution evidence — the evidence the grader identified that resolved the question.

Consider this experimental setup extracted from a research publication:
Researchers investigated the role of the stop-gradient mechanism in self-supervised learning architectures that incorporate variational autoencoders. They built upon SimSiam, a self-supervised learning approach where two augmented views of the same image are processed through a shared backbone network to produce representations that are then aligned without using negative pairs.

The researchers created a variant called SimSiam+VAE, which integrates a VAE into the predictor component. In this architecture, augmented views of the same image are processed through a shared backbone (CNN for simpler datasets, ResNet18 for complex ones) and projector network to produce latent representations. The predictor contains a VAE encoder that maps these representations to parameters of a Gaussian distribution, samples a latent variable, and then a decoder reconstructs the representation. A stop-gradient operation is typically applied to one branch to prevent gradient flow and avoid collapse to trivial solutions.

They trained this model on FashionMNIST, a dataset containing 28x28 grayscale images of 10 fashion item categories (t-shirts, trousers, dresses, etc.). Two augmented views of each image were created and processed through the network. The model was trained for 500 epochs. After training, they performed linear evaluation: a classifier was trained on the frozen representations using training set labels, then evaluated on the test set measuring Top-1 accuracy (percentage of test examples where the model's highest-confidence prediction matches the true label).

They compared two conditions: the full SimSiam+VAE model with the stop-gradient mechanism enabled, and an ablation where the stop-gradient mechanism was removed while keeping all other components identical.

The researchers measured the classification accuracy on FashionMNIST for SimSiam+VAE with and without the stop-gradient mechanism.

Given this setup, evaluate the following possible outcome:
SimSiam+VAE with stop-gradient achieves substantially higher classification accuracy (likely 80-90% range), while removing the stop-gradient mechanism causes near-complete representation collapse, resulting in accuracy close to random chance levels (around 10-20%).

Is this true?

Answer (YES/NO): YES